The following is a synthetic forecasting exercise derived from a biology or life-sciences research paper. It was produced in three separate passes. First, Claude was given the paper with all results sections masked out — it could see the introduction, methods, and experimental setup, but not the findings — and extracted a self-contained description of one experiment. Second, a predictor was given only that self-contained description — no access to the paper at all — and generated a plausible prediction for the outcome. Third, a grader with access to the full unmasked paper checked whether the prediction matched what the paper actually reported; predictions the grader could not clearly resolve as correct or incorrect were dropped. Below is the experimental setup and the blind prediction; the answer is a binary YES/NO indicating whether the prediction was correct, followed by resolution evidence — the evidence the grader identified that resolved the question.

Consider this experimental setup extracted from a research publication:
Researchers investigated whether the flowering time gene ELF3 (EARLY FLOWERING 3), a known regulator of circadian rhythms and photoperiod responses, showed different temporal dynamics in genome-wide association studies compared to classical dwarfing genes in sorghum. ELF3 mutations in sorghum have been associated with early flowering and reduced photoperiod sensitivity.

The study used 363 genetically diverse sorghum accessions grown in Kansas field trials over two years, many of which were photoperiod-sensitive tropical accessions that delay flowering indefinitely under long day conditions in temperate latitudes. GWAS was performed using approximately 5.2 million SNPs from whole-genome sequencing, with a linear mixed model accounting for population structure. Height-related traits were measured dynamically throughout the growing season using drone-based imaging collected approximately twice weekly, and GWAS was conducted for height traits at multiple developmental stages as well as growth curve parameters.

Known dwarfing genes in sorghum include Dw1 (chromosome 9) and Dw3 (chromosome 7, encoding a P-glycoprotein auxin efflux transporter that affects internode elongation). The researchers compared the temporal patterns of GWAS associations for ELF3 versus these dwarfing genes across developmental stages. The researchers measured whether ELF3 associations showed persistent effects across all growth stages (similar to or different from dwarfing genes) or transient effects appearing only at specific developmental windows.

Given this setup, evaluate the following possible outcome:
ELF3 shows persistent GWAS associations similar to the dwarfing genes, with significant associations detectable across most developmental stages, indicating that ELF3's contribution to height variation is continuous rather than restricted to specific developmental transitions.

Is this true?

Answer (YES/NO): NO